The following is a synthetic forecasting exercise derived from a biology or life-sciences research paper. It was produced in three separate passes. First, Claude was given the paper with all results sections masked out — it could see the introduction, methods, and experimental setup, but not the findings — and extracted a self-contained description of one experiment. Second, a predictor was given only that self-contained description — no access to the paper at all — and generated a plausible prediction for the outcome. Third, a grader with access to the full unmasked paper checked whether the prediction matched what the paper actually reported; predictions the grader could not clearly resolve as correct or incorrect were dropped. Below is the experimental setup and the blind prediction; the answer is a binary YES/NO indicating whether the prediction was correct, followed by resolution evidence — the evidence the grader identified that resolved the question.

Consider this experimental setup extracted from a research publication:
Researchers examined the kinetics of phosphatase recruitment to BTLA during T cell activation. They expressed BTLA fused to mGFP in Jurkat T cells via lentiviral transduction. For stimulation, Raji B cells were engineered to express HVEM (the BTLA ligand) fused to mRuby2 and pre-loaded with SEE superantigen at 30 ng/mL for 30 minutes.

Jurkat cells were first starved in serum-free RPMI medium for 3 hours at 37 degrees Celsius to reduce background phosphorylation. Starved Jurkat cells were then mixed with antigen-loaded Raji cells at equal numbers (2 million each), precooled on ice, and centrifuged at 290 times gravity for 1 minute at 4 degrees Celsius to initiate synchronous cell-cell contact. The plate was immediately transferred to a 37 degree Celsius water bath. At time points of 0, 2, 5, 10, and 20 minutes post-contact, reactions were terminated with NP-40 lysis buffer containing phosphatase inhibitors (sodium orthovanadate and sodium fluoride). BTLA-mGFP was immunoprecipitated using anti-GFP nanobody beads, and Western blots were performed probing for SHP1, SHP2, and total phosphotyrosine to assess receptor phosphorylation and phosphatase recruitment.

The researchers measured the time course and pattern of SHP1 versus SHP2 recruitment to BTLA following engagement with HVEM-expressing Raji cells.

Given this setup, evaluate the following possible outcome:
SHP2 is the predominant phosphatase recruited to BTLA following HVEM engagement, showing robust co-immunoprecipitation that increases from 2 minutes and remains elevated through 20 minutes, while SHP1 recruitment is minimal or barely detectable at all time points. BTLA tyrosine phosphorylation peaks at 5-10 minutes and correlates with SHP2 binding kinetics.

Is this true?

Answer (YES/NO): NO